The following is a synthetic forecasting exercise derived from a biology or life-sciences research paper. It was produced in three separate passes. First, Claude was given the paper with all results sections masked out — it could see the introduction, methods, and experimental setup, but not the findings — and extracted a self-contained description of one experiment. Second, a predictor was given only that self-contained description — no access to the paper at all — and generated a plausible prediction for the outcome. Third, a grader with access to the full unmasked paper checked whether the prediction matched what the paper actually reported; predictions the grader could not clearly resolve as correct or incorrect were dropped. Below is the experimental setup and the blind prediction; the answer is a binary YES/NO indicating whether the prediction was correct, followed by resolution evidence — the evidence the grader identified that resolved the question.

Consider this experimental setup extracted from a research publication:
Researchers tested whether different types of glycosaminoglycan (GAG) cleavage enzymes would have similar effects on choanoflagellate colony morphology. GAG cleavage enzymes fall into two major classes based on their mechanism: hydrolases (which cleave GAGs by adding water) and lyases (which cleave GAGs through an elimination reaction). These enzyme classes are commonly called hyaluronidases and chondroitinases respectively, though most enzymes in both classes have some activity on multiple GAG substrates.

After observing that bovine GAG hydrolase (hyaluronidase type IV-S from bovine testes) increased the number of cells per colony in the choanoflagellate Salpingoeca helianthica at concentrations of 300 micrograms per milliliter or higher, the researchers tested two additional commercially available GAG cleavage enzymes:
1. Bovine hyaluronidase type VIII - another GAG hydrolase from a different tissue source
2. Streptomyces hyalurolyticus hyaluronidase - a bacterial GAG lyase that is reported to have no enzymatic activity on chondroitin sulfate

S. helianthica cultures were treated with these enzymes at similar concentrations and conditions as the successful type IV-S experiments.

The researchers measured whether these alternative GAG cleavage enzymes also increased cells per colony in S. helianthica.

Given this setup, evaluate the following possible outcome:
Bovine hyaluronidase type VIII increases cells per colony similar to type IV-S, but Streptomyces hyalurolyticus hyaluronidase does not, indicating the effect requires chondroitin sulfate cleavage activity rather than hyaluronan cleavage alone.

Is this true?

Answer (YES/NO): NO